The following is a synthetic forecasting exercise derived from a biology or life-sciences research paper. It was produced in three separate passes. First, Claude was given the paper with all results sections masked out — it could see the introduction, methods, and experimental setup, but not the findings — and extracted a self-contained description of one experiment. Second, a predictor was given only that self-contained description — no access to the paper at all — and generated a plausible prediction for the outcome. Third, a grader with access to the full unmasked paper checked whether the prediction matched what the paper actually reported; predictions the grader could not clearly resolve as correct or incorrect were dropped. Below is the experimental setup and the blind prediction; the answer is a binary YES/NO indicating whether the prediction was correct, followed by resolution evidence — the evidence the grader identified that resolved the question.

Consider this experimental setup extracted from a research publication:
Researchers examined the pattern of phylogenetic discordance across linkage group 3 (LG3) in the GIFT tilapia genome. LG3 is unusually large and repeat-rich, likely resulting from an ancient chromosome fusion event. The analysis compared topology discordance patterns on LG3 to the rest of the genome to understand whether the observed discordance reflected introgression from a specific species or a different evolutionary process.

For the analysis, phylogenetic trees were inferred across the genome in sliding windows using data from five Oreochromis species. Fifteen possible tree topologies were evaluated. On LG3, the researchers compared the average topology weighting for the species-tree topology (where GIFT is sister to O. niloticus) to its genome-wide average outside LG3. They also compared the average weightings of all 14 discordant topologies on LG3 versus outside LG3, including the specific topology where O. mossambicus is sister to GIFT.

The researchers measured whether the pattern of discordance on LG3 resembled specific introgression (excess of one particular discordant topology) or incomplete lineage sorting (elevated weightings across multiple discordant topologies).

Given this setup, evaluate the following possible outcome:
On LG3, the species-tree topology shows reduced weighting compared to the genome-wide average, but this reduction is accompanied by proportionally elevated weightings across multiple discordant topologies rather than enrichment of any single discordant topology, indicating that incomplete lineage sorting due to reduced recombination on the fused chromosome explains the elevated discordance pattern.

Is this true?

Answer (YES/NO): YES